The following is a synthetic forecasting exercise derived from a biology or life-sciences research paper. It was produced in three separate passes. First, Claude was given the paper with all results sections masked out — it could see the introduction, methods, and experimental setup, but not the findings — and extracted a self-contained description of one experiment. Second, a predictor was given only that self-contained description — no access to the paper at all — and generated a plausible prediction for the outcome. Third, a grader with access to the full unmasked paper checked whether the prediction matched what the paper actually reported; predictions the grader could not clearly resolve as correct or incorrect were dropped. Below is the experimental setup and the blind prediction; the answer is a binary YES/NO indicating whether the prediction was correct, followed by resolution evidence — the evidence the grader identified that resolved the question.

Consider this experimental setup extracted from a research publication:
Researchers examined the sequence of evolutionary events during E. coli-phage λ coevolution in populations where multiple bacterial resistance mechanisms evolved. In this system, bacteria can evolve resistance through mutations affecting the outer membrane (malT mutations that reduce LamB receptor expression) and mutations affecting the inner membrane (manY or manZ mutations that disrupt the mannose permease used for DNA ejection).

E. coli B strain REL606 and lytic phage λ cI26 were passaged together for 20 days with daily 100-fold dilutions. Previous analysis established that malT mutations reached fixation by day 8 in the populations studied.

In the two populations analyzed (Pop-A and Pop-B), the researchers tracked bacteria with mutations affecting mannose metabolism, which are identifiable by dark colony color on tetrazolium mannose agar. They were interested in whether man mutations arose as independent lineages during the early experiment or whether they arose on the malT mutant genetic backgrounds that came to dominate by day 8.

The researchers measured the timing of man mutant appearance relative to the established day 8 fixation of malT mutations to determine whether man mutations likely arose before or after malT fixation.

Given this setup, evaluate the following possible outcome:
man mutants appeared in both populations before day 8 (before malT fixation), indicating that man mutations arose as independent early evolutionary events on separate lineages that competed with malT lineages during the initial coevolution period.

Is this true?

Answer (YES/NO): NO